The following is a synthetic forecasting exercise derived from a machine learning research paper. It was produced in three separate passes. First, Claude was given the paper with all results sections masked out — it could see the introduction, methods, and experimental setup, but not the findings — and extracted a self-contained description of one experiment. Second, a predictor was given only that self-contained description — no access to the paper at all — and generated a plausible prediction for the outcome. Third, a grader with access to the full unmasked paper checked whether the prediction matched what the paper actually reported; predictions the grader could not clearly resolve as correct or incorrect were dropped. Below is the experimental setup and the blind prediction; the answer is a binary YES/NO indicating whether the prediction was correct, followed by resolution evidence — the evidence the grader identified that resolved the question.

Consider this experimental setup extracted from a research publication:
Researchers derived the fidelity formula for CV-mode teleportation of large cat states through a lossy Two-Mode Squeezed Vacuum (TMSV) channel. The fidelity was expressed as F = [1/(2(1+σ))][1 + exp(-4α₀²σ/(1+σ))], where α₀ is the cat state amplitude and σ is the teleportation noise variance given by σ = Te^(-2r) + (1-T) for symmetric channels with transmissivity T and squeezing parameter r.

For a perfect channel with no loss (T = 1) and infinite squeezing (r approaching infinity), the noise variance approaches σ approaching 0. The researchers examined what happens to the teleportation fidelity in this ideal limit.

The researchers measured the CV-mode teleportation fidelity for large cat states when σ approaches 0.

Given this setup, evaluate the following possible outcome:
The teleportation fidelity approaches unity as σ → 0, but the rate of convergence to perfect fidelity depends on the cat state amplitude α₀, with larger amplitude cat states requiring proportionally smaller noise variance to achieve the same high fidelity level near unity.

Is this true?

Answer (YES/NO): YES